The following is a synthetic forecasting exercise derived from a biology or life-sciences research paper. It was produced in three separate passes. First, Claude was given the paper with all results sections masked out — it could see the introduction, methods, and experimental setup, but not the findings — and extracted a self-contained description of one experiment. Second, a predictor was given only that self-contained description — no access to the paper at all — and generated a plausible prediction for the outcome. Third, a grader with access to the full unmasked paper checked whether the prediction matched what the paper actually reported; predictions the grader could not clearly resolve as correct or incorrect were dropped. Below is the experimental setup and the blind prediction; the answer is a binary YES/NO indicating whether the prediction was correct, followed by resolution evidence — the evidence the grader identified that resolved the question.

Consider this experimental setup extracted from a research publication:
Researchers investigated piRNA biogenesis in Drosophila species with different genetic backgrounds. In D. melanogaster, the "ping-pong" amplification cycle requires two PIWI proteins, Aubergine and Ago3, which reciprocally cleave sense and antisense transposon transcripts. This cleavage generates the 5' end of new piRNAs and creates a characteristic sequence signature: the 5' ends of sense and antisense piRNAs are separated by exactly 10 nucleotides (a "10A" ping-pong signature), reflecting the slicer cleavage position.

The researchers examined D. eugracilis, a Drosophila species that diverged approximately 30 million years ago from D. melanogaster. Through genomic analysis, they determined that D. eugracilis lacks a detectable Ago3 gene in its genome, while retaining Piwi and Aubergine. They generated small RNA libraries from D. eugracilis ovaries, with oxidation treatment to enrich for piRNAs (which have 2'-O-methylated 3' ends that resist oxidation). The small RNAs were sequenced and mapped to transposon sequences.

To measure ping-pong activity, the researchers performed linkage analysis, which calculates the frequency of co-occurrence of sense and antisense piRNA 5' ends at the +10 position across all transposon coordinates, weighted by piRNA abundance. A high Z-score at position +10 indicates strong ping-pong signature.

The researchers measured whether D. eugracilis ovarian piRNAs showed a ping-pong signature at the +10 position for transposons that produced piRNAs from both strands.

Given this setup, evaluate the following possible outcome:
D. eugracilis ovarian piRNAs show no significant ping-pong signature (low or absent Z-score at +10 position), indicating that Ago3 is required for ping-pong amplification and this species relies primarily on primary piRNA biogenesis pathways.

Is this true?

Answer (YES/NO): YES